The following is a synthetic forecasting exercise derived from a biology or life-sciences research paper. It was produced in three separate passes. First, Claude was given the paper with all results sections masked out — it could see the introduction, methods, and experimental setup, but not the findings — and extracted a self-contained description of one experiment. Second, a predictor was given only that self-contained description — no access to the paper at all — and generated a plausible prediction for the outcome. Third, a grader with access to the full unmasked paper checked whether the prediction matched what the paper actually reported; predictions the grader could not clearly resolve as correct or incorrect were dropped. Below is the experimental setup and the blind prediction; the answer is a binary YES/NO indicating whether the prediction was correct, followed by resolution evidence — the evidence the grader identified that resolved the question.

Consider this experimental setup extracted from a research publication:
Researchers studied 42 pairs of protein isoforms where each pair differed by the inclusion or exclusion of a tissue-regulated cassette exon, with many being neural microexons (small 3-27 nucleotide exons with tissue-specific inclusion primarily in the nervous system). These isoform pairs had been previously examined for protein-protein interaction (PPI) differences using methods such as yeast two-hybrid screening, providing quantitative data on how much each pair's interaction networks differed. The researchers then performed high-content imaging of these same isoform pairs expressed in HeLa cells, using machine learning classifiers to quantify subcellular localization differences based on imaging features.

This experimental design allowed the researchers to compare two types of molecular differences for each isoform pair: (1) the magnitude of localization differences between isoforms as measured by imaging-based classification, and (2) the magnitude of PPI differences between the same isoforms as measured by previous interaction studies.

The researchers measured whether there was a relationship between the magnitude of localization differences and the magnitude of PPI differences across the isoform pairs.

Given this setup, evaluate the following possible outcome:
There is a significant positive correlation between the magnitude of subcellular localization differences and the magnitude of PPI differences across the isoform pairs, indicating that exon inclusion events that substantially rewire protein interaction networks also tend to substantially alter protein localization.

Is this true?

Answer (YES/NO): YES